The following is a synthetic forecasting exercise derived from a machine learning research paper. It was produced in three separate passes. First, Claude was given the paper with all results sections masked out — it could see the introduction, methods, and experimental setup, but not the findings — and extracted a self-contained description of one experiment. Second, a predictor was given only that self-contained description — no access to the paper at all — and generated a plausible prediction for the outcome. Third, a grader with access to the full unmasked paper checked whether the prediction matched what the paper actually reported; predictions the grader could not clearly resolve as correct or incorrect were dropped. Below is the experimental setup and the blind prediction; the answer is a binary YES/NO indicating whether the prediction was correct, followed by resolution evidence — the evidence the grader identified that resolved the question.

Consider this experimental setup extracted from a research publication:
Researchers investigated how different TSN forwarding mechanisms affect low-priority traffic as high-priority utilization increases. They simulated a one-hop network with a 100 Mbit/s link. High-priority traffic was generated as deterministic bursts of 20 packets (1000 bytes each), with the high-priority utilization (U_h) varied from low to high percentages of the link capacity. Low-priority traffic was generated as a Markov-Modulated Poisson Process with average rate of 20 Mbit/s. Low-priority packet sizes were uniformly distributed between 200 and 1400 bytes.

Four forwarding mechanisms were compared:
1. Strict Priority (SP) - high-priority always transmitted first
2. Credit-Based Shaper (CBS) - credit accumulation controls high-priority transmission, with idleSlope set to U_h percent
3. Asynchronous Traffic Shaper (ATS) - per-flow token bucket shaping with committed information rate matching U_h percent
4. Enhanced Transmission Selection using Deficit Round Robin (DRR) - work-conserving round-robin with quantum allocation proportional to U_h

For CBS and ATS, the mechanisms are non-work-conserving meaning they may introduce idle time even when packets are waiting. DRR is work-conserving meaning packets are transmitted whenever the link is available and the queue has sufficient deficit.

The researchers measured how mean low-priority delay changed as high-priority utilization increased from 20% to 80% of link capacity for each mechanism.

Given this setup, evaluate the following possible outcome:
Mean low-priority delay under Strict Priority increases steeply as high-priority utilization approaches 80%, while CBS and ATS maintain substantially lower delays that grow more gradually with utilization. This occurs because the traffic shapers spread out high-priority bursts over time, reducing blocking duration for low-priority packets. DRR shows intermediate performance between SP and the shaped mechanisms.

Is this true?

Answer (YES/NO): NO